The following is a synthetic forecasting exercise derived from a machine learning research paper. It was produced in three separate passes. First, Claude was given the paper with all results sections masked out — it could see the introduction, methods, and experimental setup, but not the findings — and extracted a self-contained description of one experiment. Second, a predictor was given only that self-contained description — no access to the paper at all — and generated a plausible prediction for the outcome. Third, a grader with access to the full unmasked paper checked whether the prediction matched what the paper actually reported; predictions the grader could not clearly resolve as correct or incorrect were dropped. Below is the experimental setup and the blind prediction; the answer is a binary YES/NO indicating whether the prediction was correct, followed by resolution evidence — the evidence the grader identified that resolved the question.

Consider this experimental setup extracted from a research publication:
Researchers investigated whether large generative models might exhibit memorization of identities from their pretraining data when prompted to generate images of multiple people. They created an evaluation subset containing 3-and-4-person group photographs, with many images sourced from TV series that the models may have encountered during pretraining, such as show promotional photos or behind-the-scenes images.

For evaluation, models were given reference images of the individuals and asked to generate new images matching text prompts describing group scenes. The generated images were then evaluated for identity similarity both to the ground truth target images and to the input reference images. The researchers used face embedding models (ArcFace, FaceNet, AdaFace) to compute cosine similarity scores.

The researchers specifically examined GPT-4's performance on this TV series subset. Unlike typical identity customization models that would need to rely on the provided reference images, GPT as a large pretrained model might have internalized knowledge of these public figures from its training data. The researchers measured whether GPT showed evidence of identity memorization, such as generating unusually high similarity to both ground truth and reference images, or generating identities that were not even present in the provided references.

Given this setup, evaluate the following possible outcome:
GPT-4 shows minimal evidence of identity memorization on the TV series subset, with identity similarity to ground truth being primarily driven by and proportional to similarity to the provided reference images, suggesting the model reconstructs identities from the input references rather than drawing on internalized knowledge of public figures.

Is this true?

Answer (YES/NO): NO